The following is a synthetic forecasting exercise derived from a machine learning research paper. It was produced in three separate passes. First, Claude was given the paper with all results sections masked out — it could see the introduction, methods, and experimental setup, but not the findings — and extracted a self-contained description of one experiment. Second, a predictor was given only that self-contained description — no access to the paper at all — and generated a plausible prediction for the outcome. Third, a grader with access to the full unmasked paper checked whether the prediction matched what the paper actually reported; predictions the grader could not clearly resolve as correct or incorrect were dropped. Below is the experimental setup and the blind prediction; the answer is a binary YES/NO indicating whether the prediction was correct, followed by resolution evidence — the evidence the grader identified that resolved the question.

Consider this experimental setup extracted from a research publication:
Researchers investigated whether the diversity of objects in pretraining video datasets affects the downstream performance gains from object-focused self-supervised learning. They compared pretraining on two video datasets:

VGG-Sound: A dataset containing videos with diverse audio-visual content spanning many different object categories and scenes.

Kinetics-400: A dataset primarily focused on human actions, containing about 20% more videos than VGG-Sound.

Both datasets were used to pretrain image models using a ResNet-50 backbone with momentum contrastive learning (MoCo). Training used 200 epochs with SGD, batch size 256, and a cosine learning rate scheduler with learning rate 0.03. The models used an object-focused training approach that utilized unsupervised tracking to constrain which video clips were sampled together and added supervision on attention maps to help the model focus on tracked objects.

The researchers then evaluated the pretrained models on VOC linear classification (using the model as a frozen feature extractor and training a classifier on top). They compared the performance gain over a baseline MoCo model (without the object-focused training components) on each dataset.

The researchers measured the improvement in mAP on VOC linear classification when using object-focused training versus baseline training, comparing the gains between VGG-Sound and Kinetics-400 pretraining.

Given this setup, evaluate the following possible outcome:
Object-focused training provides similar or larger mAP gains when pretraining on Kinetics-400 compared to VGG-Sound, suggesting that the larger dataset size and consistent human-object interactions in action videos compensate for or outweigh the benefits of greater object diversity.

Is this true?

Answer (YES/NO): NO